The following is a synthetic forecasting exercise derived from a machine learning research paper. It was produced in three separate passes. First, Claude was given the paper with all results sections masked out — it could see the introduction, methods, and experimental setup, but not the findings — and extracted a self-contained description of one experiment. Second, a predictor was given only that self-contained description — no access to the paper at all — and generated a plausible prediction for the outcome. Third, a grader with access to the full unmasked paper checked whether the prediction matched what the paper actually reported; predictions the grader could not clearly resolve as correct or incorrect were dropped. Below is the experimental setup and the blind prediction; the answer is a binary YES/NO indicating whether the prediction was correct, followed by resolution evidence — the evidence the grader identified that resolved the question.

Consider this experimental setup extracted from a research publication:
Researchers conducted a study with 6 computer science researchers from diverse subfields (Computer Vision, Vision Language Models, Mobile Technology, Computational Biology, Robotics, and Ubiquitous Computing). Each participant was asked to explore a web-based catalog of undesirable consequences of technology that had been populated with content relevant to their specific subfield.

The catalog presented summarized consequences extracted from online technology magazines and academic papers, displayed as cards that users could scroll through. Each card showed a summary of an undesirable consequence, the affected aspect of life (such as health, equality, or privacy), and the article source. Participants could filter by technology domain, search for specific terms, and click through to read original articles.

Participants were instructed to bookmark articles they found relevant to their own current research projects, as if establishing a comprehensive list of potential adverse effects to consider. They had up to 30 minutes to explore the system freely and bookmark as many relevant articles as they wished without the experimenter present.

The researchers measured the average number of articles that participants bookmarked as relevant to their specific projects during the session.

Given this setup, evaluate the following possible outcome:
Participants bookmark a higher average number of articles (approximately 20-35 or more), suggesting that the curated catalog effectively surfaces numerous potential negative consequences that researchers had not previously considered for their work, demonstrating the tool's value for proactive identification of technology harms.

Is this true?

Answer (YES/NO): NO